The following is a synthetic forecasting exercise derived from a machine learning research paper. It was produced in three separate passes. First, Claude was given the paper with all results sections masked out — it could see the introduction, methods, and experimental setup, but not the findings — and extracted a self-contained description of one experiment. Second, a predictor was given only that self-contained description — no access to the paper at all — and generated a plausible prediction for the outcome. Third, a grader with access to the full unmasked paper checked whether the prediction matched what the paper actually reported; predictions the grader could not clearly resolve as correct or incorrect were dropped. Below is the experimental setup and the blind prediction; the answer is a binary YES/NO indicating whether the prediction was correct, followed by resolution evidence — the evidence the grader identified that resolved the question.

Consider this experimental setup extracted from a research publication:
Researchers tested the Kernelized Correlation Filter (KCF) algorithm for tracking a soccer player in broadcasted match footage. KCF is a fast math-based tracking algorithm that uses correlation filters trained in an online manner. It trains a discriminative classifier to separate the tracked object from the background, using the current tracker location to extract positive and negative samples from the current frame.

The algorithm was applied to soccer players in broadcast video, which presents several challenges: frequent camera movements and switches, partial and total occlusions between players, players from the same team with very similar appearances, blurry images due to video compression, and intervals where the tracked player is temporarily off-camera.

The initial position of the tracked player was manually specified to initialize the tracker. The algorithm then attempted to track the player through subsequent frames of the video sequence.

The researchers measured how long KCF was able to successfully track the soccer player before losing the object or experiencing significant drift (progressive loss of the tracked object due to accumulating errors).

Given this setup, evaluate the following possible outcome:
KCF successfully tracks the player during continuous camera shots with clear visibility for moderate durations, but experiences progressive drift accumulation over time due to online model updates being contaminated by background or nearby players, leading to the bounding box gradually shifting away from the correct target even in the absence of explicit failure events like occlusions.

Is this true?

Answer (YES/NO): NO